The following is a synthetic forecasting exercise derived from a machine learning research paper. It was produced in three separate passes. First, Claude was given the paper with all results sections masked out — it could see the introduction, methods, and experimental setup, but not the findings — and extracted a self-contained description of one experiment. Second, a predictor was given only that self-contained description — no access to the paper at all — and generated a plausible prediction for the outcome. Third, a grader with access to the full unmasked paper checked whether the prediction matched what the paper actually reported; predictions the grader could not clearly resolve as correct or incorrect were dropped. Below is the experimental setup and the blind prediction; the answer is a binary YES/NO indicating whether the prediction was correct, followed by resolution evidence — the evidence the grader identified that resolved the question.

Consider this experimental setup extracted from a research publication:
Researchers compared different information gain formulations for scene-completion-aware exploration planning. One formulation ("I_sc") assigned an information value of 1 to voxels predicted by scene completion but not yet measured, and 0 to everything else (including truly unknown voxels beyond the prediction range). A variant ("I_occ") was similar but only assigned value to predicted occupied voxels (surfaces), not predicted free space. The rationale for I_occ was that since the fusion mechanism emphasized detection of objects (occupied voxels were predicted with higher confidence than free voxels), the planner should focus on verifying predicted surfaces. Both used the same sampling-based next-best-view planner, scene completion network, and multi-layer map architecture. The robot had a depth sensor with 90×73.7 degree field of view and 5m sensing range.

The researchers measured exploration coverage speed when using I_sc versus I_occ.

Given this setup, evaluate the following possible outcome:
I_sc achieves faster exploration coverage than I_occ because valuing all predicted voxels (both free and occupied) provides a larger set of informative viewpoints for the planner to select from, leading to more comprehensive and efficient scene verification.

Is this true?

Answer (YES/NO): NO